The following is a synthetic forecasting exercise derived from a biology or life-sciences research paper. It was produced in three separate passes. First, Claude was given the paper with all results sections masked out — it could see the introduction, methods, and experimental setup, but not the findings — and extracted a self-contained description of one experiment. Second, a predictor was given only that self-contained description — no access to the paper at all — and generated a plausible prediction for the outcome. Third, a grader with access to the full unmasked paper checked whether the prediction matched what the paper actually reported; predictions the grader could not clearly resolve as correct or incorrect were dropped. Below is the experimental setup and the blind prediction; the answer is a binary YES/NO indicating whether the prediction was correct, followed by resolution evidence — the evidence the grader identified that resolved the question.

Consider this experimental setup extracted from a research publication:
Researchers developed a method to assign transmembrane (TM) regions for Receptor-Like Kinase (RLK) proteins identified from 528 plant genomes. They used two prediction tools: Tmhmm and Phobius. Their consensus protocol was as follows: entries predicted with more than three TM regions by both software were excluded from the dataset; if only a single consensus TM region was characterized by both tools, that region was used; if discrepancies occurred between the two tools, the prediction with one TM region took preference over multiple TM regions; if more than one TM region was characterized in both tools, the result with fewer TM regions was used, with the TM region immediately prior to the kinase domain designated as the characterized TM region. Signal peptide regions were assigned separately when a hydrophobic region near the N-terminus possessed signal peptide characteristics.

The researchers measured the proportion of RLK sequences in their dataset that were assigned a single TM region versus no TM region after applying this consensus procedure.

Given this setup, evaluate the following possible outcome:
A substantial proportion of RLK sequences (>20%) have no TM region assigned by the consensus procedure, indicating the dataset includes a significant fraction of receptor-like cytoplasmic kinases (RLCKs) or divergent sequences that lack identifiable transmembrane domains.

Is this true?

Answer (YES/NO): YES